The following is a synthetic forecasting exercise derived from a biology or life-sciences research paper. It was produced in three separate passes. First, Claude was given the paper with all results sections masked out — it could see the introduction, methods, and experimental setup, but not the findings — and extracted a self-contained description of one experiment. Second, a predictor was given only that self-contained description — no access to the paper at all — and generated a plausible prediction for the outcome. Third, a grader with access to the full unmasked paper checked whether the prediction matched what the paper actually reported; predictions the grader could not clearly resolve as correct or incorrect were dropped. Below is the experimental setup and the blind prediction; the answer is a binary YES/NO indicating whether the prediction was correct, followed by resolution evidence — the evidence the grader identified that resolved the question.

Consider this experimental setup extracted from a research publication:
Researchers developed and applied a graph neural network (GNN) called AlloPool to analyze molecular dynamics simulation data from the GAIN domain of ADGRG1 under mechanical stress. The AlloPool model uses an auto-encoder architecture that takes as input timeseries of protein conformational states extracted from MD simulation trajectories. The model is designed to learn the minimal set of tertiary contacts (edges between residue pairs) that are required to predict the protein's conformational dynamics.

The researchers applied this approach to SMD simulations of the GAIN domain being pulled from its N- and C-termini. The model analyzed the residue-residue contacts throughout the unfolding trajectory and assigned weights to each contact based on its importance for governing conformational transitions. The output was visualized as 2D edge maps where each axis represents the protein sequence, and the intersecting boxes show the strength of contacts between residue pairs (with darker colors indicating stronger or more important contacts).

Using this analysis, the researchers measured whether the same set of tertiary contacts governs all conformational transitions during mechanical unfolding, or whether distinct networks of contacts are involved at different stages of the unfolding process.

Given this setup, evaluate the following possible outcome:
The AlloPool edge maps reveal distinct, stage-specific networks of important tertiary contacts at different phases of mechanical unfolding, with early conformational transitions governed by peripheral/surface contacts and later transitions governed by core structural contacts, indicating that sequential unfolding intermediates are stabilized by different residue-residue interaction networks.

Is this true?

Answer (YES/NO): NO